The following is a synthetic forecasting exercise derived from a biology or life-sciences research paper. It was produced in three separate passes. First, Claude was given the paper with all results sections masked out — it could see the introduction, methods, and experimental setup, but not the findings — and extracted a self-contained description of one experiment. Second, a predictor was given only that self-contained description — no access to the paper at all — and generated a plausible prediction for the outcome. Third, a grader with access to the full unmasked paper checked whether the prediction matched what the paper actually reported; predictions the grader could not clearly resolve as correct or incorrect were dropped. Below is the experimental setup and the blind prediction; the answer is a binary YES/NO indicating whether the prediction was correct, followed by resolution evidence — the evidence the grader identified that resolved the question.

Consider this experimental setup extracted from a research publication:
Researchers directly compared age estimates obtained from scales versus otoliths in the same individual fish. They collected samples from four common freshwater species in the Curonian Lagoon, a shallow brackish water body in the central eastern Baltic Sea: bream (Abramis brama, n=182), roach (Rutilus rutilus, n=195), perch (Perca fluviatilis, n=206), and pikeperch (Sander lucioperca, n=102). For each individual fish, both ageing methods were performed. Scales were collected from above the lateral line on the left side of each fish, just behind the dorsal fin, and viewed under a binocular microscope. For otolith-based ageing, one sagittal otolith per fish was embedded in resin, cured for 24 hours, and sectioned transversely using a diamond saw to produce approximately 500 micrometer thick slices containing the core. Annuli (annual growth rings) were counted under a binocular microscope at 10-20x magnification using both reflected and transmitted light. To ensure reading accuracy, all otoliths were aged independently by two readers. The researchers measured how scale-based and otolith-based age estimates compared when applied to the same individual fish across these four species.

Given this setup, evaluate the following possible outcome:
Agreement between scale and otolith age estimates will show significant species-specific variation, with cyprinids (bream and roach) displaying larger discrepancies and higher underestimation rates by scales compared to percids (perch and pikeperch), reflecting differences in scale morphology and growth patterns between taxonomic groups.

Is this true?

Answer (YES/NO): NO